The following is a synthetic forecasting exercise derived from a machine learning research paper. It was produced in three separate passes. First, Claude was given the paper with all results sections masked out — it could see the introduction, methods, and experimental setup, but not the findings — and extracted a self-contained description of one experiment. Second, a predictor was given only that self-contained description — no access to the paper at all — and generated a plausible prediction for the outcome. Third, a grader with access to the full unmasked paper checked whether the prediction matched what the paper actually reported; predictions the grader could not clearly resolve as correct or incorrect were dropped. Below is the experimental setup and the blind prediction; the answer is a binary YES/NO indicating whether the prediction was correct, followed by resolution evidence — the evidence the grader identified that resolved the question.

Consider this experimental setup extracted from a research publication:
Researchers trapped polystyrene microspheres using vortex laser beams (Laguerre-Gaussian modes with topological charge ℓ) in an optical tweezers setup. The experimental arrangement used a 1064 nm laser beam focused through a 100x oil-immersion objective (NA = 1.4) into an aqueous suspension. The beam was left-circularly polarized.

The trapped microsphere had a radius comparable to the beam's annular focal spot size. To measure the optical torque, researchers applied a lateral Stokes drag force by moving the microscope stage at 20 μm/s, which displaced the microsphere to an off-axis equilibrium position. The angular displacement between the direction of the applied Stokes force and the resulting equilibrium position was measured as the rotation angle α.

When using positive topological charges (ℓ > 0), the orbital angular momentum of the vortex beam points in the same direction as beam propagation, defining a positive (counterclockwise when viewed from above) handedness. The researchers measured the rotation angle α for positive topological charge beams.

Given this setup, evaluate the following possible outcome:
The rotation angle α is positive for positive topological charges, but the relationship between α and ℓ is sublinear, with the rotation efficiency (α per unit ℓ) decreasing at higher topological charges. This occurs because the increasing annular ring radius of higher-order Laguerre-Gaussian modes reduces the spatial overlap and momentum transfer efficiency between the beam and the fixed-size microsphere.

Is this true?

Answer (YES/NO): NO